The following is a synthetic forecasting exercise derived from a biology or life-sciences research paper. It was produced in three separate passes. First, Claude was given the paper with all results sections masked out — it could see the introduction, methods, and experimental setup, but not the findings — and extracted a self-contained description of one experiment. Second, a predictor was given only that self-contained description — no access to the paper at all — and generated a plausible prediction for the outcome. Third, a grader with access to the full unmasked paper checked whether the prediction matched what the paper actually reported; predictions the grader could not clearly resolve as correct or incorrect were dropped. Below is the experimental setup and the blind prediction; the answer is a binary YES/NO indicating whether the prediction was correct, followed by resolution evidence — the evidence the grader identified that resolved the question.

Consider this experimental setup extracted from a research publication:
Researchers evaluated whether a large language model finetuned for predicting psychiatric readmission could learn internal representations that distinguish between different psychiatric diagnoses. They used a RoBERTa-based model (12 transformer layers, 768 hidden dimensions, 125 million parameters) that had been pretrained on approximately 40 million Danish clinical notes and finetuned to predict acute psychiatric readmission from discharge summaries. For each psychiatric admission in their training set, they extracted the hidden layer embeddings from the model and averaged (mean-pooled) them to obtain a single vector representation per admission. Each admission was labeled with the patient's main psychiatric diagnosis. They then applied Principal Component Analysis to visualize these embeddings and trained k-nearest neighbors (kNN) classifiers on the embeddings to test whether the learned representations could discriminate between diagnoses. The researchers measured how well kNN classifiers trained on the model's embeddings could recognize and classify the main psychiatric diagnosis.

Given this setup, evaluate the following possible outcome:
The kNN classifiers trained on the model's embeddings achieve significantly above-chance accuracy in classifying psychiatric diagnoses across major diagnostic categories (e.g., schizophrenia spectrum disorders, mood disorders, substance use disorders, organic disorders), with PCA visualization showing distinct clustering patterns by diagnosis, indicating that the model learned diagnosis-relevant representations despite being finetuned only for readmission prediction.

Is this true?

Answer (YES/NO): YES